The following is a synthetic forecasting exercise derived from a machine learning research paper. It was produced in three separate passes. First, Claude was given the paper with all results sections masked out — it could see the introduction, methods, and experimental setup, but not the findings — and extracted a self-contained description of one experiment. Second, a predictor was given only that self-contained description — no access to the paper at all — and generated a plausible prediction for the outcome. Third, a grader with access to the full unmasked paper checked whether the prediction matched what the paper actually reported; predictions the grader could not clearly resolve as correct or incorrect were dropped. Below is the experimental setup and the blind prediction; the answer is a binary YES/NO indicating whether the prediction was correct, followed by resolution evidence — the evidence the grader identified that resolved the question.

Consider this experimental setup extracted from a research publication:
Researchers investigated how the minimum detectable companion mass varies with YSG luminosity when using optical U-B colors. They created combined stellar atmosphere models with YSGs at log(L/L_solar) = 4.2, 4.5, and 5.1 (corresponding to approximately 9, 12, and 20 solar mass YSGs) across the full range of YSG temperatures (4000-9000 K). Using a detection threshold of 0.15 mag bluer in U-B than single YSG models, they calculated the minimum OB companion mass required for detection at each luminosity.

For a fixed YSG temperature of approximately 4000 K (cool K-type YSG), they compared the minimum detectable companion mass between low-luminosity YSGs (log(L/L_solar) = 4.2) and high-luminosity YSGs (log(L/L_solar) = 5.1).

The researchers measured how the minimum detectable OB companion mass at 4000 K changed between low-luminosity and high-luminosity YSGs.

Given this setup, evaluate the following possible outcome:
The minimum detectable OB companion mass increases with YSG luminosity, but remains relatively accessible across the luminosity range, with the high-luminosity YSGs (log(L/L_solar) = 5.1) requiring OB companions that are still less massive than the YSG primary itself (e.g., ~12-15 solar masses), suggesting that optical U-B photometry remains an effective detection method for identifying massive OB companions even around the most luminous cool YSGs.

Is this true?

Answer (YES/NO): NO